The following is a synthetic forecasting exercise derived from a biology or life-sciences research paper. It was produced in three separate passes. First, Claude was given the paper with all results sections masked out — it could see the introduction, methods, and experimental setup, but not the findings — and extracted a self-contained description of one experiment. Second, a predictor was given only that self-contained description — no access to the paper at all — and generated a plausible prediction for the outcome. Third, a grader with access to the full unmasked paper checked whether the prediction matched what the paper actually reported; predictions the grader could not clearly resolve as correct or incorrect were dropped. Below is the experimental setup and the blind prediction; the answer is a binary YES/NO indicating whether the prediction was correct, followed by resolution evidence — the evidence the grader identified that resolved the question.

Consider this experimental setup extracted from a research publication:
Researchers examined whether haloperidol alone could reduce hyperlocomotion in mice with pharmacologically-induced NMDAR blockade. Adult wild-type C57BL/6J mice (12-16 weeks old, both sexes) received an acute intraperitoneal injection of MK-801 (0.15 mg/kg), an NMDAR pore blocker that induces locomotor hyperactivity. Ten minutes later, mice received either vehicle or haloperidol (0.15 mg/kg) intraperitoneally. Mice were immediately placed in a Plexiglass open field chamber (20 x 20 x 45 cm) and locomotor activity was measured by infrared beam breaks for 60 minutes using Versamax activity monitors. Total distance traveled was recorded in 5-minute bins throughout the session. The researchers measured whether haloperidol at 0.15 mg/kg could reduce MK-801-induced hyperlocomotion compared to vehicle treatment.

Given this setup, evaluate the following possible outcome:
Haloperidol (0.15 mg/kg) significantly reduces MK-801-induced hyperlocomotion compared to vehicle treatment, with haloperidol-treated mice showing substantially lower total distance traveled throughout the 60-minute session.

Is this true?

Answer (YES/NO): NO